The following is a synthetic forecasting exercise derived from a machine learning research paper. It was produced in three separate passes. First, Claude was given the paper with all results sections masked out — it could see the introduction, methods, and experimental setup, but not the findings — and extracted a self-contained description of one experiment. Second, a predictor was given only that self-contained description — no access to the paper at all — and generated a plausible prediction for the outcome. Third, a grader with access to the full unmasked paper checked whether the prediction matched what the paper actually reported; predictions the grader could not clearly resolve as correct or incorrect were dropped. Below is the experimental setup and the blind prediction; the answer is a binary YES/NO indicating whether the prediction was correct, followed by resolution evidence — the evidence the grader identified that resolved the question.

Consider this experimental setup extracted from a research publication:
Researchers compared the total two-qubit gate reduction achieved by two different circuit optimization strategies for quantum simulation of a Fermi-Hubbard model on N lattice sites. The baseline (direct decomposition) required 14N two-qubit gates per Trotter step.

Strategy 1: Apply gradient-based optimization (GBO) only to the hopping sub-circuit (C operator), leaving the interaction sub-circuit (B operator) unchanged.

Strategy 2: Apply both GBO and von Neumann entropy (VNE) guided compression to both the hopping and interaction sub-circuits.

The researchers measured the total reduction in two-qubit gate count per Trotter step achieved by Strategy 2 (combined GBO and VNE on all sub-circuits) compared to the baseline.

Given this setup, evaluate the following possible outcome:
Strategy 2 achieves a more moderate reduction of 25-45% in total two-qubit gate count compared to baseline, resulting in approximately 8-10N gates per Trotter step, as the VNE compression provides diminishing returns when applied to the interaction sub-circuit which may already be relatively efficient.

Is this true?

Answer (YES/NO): YES